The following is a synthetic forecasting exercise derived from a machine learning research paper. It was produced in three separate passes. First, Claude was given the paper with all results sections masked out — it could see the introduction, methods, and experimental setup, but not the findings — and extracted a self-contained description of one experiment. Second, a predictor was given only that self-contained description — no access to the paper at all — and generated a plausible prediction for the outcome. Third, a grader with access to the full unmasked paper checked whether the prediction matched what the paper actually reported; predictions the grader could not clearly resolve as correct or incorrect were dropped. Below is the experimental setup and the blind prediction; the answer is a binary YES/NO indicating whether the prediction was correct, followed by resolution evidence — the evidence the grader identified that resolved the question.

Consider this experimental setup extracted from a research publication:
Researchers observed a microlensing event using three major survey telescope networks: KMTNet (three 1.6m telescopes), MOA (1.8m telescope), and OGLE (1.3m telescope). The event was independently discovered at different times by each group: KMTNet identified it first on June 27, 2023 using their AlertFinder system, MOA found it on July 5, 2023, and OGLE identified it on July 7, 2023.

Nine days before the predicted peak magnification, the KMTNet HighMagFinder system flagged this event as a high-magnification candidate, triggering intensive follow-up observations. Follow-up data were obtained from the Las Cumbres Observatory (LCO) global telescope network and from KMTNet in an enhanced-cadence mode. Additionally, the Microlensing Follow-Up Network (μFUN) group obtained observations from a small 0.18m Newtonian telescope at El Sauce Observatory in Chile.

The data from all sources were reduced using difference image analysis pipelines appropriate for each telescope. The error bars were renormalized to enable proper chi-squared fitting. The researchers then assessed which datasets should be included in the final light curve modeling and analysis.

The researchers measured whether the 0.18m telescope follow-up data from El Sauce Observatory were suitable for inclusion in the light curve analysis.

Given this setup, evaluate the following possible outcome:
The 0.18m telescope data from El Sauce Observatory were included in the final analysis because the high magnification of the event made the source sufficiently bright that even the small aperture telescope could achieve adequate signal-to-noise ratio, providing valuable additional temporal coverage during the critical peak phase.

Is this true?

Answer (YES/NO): NO